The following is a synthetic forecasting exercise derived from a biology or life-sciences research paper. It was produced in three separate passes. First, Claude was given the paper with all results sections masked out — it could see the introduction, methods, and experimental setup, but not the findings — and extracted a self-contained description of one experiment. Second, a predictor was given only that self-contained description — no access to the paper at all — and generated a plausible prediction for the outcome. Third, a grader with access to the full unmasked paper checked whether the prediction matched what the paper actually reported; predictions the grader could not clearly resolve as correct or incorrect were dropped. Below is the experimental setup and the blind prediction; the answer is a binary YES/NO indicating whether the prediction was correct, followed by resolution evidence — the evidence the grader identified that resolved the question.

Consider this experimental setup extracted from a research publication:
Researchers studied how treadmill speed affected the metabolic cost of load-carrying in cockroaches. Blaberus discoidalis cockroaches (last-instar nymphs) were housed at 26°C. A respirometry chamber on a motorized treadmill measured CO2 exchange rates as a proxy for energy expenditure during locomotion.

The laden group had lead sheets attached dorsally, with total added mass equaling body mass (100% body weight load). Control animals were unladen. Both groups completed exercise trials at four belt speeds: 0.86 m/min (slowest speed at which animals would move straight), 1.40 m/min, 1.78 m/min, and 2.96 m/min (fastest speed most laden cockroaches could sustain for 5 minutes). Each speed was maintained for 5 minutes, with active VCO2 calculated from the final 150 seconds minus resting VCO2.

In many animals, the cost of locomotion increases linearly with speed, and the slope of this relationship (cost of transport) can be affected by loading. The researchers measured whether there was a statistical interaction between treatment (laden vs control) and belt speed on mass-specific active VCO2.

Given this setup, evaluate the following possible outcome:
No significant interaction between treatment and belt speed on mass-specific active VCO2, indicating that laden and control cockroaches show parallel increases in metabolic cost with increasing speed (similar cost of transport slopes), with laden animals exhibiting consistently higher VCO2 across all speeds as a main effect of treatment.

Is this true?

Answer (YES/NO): NO